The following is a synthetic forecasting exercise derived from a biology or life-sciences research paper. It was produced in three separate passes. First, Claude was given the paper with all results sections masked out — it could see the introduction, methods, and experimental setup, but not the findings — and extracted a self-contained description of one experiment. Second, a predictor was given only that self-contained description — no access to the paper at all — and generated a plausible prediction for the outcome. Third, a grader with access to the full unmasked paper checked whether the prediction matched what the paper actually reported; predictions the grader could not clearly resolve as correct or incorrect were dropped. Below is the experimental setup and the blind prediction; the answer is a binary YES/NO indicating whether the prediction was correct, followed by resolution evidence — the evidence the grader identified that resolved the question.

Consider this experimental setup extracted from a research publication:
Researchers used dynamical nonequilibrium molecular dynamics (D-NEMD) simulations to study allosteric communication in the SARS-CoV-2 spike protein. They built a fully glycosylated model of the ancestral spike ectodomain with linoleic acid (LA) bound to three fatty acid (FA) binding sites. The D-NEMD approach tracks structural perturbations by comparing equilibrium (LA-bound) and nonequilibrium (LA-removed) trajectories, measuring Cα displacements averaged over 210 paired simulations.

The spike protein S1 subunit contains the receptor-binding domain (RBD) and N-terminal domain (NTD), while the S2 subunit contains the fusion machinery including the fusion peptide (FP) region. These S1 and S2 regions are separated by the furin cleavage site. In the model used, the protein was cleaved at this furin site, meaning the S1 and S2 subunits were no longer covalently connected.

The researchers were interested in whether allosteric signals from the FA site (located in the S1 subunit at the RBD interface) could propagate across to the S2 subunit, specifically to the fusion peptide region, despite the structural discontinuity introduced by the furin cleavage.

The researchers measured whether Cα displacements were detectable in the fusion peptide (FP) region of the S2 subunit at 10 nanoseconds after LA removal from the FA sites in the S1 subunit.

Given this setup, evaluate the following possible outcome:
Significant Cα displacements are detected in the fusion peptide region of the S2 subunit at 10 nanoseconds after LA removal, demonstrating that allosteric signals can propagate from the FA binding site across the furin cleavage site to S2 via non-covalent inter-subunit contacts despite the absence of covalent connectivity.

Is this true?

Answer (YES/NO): YES